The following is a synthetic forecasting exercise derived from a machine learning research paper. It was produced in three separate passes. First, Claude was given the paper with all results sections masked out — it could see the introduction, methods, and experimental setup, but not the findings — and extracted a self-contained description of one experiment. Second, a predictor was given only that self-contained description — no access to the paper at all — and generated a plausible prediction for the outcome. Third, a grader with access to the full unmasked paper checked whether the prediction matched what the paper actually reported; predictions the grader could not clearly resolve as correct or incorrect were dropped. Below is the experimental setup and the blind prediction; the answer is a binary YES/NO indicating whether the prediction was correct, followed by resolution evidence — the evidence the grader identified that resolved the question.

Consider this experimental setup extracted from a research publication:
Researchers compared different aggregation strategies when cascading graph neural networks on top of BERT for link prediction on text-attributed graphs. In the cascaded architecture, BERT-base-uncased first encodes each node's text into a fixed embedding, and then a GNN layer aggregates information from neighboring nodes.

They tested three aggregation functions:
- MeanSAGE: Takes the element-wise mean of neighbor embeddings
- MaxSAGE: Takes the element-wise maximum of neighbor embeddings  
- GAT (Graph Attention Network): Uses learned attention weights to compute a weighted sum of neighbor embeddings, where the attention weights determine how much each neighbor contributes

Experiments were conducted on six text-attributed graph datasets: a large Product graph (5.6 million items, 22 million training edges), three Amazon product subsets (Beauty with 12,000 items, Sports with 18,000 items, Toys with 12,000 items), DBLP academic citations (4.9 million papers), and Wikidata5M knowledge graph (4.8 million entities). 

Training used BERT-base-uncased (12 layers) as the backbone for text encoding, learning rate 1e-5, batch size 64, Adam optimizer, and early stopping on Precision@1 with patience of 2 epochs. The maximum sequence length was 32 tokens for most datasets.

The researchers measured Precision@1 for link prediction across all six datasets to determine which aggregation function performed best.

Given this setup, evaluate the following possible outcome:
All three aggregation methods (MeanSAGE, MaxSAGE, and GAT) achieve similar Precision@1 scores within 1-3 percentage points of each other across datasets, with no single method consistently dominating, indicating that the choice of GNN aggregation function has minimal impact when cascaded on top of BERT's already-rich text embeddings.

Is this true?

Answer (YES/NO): YES